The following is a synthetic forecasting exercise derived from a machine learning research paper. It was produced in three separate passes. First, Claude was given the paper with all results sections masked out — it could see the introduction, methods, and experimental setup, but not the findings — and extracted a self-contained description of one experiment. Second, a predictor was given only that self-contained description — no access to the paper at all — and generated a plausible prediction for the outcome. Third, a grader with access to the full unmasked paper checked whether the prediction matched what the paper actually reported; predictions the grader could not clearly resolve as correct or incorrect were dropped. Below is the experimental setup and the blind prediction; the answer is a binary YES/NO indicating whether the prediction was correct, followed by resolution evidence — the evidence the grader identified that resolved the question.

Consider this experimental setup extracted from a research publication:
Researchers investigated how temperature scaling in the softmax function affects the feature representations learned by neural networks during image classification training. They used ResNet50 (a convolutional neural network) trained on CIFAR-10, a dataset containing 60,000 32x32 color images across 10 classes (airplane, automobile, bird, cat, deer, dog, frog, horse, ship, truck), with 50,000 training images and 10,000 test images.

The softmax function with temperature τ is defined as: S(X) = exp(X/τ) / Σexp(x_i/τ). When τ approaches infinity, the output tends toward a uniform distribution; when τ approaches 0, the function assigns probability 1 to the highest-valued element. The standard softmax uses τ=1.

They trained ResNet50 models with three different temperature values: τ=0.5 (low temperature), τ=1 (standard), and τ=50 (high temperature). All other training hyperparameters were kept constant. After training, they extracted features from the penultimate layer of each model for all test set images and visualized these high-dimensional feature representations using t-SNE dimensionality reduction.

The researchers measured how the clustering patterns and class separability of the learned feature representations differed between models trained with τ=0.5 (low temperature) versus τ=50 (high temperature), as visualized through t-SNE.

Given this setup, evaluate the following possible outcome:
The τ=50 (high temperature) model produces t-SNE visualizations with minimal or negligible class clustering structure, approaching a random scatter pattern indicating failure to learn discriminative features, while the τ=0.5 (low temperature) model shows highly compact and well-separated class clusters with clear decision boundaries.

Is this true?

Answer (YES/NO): NO